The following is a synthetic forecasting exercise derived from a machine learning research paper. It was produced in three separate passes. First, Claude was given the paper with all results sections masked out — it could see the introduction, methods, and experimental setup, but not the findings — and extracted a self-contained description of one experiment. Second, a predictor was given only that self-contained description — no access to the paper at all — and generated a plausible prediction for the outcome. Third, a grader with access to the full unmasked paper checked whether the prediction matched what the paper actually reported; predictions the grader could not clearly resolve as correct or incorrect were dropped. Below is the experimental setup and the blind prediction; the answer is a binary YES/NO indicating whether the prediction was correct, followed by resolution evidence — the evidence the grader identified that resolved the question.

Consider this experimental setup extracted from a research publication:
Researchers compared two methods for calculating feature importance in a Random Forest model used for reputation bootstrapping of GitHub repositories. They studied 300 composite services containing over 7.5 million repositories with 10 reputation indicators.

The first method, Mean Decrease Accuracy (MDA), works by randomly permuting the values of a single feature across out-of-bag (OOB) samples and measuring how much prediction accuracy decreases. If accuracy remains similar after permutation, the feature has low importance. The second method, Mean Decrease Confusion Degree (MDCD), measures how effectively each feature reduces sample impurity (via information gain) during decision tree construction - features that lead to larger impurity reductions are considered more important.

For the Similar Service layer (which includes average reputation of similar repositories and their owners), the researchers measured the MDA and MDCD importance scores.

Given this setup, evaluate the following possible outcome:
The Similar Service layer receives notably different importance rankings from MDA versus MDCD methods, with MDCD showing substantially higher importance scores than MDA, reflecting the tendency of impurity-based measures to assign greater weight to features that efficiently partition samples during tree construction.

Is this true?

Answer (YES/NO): YES